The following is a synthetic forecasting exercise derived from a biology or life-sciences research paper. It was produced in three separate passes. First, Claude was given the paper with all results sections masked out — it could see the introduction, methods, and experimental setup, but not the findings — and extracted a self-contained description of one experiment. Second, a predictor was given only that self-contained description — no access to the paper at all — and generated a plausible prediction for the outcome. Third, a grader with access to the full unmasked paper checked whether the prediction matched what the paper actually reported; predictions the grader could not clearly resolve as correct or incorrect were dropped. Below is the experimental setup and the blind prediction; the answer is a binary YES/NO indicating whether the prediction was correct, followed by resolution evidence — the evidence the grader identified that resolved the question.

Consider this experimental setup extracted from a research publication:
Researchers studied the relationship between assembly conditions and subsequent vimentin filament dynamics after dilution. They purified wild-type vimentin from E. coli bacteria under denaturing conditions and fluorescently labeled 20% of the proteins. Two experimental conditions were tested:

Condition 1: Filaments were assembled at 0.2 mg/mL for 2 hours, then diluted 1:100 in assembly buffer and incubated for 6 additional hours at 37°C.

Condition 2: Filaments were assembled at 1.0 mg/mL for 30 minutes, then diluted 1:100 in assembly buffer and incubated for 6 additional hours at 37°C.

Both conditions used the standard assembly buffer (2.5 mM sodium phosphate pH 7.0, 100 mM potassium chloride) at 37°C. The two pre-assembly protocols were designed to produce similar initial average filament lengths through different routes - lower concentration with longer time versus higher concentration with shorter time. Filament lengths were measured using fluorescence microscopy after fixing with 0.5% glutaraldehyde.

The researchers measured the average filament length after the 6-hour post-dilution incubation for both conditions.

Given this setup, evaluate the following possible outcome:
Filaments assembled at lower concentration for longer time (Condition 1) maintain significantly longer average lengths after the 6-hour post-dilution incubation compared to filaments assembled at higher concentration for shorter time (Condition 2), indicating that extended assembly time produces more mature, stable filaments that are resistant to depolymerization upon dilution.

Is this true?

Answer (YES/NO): NO